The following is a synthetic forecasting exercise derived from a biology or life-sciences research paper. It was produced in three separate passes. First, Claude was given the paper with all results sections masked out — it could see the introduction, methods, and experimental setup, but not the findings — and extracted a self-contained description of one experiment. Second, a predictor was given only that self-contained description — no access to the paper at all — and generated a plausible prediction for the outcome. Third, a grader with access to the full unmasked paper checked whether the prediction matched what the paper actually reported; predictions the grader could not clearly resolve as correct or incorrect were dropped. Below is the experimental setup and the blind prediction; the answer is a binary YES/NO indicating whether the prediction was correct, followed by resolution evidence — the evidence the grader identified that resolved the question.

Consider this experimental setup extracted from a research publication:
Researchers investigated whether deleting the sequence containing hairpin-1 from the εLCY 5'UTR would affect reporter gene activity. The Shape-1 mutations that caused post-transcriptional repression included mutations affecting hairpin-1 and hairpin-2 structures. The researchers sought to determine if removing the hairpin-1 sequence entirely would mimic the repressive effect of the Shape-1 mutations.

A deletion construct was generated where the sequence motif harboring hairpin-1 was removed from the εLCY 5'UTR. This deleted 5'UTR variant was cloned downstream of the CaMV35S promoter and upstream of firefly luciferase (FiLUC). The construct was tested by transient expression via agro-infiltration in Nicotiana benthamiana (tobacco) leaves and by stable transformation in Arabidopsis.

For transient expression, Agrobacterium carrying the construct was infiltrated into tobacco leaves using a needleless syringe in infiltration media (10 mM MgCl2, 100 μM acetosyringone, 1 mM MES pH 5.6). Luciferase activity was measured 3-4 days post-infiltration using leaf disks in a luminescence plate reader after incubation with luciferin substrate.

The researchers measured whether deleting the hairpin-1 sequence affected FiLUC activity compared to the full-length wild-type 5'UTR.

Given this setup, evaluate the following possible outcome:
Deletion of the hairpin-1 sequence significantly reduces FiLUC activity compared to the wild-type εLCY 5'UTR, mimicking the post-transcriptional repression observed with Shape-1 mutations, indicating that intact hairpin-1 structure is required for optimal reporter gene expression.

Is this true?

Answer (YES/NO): NO